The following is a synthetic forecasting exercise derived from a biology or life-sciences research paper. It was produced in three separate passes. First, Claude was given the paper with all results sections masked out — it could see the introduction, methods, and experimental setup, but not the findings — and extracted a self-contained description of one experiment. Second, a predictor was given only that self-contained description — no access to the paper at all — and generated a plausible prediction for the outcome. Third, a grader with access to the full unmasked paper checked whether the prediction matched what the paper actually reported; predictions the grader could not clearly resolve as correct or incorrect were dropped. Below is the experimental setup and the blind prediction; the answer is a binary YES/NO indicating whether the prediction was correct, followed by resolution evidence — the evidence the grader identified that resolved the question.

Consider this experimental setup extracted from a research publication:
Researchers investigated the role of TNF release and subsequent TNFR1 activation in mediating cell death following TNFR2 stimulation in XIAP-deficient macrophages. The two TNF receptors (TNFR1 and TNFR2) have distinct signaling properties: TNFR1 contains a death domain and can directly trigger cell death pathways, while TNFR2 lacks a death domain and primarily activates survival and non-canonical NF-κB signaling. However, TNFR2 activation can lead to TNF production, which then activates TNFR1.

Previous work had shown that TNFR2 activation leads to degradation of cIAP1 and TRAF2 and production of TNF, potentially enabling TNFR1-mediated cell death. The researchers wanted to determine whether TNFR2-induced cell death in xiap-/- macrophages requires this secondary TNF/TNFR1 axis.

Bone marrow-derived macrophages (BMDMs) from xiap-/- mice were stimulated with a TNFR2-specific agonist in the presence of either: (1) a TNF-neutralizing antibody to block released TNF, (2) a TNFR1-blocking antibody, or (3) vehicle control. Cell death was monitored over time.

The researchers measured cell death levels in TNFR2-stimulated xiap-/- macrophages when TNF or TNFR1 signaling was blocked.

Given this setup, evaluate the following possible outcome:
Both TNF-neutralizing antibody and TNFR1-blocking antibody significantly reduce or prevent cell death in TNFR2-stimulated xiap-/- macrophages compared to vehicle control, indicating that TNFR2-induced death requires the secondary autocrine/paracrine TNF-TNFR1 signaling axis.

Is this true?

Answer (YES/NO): YES